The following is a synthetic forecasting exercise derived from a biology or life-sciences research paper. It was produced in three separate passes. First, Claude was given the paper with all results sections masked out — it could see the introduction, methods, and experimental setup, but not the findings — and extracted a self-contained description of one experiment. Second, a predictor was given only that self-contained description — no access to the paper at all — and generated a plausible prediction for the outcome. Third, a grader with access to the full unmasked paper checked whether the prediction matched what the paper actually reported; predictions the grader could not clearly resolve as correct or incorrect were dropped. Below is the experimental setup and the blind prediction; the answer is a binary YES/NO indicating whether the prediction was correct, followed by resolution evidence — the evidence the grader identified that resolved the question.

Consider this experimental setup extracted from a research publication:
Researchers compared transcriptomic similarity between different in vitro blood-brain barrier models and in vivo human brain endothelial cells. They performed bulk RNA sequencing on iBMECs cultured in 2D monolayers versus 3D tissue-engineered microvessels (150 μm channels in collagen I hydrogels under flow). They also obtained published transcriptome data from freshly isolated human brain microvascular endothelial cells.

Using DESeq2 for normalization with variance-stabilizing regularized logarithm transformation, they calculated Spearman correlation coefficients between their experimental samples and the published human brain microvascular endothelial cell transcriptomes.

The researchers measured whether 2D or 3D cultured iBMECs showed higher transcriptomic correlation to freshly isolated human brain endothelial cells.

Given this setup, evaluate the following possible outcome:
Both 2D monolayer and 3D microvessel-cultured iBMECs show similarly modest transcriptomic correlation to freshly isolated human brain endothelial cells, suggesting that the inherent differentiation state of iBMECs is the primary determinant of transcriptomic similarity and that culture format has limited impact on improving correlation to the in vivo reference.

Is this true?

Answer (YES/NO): NO